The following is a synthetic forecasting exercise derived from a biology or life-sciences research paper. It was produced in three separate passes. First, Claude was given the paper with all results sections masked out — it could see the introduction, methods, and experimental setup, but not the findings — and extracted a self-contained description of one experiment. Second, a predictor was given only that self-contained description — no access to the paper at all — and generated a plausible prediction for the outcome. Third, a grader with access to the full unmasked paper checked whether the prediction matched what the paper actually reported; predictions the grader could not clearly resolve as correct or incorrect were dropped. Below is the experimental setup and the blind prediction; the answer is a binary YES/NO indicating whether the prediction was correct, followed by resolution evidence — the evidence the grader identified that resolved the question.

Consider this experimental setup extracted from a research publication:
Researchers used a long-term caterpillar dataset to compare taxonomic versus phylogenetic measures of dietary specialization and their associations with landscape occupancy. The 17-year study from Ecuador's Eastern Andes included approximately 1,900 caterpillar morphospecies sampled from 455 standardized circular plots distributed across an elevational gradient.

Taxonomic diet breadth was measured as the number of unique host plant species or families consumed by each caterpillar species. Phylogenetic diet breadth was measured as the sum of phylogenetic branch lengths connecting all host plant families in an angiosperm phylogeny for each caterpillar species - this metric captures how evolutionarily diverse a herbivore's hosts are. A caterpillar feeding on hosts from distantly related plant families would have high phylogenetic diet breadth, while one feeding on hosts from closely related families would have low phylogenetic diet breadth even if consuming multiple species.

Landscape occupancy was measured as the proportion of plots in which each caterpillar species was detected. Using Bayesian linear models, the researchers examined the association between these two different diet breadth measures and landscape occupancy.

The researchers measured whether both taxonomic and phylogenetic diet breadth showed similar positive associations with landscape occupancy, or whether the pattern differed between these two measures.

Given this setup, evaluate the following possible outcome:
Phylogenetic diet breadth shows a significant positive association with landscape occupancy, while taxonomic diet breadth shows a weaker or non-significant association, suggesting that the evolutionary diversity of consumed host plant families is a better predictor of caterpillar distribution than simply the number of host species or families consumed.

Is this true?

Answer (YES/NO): NO